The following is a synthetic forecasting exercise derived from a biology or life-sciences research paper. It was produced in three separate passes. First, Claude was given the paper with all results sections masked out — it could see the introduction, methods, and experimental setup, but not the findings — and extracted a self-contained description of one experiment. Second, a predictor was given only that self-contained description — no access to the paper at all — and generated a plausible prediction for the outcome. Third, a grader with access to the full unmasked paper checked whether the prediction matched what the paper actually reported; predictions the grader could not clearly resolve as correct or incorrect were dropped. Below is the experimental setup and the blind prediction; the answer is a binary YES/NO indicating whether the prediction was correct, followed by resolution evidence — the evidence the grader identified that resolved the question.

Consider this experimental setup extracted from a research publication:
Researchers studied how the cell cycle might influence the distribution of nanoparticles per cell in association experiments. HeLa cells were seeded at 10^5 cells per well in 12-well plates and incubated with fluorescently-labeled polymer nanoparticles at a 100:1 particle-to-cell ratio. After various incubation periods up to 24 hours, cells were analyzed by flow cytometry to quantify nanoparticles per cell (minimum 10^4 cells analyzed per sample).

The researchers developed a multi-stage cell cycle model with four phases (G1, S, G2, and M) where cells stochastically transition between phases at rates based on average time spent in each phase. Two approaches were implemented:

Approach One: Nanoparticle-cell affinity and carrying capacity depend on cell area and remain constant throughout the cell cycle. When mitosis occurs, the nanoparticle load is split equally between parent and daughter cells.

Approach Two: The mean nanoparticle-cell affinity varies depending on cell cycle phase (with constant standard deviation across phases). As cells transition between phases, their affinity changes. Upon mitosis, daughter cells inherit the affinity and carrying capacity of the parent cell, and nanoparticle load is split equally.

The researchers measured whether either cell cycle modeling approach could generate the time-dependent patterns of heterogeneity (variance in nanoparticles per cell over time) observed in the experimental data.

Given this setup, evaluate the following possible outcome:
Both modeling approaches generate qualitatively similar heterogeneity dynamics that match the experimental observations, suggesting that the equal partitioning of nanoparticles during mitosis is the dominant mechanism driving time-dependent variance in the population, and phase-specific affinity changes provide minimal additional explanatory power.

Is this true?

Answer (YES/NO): NO